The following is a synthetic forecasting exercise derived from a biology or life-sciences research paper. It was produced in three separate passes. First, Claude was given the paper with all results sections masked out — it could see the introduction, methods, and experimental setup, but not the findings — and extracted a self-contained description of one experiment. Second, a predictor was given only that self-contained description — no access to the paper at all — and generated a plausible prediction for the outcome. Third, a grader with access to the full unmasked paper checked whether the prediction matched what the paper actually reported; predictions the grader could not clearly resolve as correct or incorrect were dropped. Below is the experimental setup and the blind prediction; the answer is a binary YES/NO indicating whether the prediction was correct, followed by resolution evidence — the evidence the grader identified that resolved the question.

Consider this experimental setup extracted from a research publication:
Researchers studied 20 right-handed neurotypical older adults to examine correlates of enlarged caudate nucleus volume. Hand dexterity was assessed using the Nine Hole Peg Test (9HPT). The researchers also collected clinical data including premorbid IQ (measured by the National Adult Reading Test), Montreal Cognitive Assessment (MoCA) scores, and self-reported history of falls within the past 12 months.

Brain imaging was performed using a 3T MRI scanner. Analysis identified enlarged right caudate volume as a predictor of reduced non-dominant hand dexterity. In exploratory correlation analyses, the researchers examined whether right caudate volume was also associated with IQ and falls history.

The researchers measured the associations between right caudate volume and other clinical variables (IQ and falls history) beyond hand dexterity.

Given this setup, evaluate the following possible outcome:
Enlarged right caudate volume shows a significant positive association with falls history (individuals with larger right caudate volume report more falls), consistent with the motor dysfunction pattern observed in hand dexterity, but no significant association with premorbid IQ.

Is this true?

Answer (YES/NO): NO